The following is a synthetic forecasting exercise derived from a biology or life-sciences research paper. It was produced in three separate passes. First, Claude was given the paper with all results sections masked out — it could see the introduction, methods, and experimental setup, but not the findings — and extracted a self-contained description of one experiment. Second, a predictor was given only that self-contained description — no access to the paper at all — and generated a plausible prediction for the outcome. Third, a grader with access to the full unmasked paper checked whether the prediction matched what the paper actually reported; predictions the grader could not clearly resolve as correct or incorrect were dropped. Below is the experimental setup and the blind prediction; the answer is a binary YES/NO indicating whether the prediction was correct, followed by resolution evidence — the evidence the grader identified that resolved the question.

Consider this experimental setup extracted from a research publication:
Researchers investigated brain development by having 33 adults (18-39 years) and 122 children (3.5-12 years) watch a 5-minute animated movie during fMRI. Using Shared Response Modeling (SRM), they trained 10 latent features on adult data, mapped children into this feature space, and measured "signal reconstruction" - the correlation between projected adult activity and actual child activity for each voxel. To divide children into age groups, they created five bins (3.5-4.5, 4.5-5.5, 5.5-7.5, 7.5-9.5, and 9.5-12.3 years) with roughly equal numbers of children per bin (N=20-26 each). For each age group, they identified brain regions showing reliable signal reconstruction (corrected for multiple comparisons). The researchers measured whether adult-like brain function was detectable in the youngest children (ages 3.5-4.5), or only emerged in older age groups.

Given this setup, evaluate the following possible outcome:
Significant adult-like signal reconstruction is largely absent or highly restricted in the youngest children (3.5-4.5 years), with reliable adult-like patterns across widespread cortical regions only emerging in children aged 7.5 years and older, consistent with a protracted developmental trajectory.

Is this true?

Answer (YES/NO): NO